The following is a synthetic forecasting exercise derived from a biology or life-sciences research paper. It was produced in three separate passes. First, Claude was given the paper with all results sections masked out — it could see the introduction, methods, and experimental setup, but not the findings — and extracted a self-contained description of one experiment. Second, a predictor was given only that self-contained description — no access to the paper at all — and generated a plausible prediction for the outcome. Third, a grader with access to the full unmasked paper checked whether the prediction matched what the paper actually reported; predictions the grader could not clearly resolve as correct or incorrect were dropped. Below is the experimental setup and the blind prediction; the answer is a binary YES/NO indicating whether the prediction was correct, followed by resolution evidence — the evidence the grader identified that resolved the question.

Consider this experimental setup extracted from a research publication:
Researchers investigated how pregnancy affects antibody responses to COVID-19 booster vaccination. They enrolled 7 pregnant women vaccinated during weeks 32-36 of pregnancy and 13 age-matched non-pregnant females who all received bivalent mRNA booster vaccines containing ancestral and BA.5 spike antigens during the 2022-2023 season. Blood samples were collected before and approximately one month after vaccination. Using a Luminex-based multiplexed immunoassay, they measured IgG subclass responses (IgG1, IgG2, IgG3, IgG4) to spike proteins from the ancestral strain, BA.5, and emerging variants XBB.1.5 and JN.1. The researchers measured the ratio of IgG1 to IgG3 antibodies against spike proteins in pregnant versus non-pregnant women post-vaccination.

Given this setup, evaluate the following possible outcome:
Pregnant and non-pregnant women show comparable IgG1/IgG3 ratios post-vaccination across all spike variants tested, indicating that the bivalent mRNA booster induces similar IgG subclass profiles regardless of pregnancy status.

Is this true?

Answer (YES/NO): NO